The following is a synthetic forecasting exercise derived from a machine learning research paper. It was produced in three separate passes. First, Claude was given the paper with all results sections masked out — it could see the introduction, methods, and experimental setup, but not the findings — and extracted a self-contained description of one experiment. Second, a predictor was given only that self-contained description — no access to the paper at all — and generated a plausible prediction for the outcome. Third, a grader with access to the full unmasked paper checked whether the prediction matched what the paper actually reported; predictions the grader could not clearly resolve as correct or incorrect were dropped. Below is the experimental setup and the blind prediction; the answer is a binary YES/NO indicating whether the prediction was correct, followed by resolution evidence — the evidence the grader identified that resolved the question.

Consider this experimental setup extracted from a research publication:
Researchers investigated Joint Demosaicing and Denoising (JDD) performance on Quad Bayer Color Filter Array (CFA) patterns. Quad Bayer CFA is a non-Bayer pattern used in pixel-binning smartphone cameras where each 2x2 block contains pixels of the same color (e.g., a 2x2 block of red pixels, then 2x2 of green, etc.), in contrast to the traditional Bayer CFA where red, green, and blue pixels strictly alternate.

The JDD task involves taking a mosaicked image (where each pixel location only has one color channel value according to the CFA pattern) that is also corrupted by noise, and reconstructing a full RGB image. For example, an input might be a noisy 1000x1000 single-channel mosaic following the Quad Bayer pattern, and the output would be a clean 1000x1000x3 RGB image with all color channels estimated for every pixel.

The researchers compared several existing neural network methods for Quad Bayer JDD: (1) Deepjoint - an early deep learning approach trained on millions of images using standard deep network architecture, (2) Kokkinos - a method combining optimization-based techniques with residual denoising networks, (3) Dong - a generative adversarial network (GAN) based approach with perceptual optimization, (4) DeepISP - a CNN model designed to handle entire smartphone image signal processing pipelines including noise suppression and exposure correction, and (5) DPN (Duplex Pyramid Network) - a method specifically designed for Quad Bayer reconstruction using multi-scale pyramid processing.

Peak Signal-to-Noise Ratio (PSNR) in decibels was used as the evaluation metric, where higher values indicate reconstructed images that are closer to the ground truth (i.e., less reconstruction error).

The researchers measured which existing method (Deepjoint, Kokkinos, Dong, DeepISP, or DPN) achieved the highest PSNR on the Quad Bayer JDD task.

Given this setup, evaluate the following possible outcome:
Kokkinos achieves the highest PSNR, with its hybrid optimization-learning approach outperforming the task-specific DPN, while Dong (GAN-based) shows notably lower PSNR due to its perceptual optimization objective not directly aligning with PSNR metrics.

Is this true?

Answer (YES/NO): NO